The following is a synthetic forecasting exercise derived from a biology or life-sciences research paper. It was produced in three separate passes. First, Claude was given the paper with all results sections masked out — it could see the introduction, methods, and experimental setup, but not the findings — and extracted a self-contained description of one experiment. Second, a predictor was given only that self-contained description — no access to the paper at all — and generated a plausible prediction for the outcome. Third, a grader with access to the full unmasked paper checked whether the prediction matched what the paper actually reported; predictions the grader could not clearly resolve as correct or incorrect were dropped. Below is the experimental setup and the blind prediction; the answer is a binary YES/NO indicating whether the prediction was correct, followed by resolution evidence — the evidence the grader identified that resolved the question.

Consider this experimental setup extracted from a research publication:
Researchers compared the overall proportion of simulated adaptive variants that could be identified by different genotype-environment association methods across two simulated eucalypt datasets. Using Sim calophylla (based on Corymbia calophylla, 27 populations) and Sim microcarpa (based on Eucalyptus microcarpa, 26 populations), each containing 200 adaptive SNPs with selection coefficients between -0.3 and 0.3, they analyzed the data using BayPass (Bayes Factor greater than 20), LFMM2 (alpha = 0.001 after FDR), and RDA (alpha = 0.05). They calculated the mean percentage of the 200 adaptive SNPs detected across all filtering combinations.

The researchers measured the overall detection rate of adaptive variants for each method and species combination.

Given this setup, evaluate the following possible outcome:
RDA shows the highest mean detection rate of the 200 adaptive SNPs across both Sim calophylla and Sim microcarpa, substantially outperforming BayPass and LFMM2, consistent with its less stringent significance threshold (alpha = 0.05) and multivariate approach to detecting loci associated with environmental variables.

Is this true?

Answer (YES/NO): NO